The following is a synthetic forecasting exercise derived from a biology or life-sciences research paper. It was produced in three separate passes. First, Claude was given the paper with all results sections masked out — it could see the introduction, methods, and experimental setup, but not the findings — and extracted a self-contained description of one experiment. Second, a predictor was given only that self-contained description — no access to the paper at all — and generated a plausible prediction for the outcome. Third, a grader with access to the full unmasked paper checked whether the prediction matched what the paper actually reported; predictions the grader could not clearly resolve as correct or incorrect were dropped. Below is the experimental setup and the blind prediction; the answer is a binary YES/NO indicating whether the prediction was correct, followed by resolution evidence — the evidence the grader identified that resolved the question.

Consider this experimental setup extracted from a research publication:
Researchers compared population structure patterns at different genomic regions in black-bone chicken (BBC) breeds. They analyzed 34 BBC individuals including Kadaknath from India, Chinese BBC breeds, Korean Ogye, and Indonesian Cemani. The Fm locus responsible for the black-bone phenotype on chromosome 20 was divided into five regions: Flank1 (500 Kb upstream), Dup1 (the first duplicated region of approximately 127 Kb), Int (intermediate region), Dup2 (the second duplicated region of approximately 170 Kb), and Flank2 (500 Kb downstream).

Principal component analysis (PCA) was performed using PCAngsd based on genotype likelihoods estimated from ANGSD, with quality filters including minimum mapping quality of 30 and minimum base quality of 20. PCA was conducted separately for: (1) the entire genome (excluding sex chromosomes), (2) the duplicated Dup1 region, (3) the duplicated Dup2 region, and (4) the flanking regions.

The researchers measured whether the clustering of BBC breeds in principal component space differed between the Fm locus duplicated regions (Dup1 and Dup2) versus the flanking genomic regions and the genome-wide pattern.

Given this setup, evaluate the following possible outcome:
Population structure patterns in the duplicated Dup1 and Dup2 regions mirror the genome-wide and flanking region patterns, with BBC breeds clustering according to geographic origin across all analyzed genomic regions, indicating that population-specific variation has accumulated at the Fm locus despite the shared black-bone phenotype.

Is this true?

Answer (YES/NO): NO